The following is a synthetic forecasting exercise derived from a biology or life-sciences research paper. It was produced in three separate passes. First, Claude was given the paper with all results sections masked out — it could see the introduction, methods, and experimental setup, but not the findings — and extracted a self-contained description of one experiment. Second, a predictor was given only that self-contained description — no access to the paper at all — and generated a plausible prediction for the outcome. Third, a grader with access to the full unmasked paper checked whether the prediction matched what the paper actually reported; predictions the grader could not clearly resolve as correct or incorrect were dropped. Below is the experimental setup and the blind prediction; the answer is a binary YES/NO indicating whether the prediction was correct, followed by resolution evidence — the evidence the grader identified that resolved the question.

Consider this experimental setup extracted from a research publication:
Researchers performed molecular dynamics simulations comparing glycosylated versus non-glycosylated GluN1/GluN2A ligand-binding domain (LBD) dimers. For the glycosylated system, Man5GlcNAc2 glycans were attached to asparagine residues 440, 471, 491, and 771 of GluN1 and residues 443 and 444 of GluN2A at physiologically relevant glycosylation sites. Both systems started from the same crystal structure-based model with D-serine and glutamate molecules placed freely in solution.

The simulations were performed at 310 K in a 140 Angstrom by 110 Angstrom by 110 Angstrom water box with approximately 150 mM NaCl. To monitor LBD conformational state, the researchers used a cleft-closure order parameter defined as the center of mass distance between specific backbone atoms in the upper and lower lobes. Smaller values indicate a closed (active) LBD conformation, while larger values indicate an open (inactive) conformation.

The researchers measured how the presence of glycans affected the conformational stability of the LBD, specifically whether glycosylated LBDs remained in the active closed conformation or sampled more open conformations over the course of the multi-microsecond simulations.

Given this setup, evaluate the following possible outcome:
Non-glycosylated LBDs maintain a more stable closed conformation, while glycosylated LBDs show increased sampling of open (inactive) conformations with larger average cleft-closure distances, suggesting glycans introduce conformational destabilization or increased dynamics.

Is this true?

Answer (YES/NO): NO